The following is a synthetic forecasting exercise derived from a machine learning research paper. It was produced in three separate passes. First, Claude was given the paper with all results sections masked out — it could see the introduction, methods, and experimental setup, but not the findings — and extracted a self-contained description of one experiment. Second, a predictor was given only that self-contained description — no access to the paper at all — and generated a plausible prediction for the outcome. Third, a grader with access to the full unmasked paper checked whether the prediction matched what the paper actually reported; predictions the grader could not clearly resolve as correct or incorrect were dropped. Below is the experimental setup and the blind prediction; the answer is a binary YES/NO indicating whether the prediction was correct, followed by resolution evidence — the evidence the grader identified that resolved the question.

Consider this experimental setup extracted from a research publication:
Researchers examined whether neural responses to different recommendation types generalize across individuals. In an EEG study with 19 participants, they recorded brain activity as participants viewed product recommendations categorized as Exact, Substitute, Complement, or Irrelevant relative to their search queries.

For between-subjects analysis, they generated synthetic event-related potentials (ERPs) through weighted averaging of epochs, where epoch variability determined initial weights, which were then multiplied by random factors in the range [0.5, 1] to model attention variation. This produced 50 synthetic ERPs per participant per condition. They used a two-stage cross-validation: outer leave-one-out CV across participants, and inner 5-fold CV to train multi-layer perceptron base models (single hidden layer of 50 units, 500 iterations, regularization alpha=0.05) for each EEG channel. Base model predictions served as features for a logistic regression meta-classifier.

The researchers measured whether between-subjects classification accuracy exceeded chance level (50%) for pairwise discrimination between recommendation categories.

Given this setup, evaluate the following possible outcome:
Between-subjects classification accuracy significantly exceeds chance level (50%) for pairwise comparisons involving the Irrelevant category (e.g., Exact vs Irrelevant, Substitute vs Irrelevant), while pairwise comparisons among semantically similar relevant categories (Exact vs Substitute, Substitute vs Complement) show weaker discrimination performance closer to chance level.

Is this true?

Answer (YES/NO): NO